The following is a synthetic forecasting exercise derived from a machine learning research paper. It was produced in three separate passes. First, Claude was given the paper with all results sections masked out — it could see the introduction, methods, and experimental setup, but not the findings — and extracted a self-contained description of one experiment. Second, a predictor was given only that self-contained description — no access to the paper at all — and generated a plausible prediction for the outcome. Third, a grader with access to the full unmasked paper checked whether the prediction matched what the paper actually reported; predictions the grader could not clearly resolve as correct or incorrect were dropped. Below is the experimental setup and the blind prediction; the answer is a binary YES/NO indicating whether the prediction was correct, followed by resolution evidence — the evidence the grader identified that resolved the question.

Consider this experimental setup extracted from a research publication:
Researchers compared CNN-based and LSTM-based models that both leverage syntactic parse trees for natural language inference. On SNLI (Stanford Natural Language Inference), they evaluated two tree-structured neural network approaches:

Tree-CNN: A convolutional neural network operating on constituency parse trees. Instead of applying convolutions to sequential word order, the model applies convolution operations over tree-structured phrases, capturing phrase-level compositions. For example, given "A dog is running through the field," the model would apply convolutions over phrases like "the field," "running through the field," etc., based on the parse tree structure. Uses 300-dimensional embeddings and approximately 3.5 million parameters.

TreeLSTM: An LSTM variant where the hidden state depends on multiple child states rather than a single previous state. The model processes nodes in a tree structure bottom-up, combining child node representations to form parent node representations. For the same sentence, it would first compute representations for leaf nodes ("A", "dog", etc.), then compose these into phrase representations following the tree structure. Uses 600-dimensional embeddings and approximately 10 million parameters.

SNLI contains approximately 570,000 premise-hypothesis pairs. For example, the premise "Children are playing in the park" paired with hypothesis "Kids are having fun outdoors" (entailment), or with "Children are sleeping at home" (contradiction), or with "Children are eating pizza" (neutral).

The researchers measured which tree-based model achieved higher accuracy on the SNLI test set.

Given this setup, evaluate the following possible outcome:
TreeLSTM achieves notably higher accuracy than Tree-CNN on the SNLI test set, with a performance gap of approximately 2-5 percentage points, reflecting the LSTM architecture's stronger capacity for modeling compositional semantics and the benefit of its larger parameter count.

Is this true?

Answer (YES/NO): YES